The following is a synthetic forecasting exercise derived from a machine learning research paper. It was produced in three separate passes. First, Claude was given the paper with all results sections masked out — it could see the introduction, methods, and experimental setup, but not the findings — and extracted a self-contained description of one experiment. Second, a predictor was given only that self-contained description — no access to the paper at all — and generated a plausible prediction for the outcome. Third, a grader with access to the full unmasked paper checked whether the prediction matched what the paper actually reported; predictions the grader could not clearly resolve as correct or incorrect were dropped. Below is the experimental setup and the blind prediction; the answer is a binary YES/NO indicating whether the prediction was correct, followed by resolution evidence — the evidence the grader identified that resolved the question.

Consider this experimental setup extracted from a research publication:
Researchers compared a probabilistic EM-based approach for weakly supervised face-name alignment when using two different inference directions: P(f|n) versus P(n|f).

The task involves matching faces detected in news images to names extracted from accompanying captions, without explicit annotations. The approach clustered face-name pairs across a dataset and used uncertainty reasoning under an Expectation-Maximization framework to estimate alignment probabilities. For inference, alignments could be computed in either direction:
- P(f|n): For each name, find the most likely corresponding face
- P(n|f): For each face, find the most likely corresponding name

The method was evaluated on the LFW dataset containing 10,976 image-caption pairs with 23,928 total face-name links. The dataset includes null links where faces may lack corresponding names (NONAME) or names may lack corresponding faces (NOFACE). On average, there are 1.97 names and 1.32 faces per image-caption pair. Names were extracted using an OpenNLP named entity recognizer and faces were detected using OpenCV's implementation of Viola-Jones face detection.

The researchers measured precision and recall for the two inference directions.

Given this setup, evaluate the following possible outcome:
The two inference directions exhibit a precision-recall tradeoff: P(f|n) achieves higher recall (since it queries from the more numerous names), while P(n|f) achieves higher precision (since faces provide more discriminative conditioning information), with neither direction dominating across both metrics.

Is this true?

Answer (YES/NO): NO